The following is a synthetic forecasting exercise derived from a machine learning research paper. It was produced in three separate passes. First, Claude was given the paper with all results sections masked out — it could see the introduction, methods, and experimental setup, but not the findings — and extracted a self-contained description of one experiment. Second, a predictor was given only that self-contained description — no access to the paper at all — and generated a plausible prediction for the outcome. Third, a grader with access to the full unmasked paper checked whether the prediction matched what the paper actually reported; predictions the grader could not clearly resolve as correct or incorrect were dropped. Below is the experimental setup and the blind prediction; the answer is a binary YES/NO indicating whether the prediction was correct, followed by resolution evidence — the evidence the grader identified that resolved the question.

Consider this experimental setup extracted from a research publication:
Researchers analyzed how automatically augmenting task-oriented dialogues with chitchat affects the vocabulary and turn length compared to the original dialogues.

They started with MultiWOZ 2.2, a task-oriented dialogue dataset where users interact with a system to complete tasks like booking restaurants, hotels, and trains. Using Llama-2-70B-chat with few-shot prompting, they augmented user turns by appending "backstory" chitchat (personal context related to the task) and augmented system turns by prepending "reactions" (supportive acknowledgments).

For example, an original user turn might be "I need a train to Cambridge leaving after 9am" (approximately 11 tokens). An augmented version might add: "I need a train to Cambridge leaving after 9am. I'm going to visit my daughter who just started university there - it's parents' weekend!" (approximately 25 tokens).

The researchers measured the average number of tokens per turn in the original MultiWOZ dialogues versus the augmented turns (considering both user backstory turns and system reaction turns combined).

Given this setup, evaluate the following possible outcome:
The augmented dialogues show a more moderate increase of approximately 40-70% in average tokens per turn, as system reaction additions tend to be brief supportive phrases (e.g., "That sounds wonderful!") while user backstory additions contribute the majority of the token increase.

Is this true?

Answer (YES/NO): NO